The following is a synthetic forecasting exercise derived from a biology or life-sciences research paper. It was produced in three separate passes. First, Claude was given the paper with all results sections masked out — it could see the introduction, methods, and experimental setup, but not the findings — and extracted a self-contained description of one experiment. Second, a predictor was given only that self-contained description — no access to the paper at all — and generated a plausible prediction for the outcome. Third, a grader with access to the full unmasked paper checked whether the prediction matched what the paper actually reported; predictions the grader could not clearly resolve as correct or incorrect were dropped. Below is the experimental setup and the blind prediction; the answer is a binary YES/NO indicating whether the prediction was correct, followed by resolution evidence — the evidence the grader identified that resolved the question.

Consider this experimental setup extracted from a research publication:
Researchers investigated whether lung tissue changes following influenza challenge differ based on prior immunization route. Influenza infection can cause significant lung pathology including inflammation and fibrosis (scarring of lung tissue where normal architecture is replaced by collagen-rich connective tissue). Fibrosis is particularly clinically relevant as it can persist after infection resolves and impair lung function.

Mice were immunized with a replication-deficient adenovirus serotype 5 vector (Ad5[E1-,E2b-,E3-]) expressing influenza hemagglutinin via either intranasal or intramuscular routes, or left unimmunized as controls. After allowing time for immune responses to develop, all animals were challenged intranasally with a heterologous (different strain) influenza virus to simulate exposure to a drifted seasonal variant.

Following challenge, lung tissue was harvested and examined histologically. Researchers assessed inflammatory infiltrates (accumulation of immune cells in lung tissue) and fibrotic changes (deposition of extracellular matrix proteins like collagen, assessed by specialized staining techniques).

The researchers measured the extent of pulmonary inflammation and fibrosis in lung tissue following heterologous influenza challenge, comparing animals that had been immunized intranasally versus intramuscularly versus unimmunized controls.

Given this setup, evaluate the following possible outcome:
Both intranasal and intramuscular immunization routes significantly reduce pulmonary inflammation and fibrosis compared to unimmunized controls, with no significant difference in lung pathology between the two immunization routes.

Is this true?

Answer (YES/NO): NO